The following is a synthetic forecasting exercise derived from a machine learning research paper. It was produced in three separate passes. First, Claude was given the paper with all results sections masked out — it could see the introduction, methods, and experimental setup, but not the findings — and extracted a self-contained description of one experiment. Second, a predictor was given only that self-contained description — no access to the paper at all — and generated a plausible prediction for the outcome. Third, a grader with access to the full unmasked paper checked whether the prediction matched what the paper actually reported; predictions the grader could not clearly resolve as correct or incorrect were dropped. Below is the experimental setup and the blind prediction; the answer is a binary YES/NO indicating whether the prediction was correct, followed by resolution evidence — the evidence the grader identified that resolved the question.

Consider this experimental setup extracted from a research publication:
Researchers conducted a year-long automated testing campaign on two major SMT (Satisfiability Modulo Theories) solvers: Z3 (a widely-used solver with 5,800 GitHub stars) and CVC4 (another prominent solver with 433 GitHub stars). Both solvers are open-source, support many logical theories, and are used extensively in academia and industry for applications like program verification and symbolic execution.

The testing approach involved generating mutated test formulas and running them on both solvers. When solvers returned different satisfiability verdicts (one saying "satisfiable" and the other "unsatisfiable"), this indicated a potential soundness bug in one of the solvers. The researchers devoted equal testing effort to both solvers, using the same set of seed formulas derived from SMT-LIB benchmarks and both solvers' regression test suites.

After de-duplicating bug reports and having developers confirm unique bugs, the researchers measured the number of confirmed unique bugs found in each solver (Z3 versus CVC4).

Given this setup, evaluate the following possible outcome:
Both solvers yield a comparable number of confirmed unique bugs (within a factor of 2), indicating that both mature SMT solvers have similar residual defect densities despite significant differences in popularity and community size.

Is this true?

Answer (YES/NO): NO